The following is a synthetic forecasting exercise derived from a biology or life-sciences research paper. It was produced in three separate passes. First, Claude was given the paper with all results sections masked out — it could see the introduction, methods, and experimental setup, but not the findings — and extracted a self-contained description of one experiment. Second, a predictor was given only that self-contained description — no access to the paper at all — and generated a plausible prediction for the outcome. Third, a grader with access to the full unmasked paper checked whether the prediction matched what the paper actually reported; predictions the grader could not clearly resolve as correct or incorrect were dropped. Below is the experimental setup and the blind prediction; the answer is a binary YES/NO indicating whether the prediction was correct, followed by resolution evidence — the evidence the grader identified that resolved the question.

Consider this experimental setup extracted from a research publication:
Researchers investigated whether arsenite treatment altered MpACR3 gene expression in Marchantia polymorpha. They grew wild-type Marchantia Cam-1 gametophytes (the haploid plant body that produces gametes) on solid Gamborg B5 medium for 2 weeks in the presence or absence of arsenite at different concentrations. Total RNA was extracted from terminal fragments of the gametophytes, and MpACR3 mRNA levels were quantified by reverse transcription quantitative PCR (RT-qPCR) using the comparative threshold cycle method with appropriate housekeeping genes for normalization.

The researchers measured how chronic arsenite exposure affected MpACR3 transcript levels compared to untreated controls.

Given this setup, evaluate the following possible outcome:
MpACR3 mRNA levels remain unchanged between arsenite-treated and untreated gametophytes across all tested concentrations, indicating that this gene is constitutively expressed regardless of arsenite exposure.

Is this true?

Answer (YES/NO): NO